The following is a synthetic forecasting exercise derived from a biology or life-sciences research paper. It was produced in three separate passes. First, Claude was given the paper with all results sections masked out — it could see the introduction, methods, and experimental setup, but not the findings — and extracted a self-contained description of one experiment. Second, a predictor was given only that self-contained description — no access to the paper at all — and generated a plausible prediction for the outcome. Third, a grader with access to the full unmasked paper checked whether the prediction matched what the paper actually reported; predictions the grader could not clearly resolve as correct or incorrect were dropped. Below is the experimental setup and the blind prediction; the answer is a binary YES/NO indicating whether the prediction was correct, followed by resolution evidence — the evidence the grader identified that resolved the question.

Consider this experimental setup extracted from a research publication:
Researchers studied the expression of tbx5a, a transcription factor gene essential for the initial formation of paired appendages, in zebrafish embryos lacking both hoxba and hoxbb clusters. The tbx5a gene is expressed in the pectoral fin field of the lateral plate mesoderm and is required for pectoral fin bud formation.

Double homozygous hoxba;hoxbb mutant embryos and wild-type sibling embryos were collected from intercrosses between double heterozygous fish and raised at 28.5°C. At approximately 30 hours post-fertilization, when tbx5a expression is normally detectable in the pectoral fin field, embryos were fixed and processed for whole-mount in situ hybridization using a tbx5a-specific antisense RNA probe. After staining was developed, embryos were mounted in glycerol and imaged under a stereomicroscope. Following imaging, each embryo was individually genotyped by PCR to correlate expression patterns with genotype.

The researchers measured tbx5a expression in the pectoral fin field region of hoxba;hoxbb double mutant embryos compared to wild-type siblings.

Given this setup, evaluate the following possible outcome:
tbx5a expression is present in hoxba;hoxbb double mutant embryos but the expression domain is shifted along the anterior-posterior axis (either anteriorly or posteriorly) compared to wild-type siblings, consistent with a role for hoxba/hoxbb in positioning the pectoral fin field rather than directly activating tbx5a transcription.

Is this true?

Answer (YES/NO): NO